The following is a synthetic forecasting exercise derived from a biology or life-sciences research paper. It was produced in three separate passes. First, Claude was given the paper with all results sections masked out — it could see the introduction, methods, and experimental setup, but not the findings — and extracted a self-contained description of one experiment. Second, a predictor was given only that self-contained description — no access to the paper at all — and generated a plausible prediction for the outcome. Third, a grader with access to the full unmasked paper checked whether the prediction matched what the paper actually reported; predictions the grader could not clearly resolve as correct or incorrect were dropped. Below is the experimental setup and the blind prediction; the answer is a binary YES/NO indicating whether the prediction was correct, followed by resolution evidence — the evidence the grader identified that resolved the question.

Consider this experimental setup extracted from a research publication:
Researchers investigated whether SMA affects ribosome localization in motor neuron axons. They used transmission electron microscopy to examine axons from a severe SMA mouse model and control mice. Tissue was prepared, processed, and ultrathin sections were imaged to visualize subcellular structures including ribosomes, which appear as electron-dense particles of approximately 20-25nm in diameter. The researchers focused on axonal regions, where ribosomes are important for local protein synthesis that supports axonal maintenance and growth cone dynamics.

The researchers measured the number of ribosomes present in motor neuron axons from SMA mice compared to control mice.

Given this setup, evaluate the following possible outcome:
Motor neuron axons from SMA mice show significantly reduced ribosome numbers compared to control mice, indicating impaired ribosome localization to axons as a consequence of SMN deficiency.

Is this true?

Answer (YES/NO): YES